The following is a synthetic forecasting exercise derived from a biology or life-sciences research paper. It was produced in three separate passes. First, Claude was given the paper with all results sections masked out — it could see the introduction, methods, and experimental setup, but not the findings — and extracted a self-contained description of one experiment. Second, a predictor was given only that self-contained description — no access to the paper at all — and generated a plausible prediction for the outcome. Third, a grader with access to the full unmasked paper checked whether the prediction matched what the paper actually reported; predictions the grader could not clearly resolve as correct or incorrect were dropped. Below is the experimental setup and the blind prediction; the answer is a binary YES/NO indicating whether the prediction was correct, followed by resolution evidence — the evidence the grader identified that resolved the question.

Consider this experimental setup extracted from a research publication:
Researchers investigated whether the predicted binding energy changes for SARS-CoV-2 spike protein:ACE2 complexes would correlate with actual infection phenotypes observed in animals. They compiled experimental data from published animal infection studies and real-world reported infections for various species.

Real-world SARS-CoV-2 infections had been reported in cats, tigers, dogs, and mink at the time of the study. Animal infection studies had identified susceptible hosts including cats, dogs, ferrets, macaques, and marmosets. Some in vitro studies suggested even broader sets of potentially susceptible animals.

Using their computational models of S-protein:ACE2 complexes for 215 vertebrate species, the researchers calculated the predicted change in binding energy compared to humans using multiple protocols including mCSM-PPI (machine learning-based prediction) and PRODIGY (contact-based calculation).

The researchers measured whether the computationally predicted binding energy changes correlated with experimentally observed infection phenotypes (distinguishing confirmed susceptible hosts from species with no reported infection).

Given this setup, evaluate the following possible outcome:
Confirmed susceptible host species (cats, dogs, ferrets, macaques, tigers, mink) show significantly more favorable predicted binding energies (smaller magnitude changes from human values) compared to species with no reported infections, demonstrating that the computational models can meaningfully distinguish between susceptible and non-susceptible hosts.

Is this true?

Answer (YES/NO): YES